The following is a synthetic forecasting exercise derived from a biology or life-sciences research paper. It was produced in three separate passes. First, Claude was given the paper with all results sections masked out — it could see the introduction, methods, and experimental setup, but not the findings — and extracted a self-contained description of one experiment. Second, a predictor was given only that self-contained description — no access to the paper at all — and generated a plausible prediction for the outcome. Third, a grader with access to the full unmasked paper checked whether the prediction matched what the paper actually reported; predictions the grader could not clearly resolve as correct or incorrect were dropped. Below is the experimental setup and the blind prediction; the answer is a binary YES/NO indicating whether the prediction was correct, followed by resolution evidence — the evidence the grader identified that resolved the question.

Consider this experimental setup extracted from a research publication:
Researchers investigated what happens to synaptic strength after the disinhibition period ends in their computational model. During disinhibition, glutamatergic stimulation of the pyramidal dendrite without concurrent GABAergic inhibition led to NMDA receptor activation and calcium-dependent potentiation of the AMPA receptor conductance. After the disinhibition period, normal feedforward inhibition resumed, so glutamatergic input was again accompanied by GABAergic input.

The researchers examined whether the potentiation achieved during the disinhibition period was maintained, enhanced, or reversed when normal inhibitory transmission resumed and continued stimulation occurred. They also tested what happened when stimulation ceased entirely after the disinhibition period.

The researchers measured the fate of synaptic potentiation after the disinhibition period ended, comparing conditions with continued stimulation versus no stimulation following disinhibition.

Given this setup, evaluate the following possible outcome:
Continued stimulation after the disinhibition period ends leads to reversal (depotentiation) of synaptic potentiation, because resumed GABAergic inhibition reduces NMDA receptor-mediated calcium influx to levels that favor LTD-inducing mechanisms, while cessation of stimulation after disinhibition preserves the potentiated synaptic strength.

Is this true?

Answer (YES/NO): NO